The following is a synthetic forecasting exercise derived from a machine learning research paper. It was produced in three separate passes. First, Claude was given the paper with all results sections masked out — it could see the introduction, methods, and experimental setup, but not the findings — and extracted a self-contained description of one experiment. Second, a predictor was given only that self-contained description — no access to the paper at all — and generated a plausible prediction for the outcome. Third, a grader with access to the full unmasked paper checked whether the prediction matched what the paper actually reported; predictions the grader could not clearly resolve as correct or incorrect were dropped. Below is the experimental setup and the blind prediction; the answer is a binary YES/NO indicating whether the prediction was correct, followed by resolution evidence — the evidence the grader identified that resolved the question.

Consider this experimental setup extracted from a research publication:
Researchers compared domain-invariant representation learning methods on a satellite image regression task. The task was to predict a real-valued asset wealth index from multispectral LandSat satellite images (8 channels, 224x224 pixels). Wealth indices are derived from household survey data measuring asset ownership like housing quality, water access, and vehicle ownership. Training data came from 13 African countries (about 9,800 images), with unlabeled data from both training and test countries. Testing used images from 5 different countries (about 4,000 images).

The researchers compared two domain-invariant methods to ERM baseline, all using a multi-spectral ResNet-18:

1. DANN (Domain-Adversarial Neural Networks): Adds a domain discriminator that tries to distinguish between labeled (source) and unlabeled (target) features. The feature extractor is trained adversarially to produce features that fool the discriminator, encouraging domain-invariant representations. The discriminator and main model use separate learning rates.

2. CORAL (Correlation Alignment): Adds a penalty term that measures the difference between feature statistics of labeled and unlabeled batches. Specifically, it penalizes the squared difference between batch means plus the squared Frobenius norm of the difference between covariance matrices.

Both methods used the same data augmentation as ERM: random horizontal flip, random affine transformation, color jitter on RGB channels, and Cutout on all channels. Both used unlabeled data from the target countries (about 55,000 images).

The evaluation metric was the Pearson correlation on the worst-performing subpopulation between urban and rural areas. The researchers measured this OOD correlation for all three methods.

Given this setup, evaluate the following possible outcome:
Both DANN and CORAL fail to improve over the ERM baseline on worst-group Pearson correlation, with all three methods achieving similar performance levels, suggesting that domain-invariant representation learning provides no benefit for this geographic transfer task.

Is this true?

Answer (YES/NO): NO